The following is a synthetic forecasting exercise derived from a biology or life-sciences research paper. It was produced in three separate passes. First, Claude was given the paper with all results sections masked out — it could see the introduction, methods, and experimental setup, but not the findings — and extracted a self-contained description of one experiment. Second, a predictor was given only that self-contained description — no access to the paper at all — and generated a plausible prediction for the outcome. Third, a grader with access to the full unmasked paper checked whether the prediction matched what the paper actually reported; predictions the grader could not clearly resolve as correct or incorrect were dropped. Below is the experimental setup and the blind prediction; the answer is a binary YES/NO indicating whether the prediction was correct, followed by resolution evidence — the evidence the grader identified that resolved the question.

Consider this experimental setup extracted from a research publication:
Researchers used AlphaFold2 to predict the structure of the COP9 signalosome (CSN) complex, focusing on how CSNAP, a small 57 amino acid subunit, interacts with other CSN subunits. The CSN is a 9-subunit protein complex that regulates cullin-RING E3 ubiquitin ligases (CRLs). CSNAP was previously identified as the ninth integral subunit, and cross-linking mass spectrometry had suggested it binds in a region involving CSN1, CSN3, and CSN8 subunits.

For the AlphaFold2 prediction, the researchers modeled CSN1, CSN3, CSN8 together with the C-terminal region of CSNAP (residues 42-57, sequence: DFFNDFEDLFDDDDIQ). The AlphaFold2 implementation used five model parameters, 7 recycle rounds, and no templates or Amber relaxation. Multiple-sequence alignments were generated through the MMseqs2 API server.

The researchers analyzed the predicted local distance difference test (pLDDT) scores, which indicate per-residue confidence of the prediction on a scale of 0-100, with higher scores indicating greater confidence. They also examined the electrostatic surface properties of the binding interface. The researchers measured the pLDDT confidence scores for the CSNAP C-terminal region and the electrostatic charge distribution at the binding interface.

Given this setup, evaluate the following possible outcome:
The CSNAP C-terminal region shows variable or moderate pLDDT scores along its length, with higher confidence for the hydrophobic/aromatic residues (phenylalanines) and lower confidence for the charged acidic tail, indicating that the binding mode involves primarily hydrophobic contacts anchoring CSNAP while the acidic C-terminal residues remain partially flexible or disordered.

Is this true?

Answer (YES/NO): NO